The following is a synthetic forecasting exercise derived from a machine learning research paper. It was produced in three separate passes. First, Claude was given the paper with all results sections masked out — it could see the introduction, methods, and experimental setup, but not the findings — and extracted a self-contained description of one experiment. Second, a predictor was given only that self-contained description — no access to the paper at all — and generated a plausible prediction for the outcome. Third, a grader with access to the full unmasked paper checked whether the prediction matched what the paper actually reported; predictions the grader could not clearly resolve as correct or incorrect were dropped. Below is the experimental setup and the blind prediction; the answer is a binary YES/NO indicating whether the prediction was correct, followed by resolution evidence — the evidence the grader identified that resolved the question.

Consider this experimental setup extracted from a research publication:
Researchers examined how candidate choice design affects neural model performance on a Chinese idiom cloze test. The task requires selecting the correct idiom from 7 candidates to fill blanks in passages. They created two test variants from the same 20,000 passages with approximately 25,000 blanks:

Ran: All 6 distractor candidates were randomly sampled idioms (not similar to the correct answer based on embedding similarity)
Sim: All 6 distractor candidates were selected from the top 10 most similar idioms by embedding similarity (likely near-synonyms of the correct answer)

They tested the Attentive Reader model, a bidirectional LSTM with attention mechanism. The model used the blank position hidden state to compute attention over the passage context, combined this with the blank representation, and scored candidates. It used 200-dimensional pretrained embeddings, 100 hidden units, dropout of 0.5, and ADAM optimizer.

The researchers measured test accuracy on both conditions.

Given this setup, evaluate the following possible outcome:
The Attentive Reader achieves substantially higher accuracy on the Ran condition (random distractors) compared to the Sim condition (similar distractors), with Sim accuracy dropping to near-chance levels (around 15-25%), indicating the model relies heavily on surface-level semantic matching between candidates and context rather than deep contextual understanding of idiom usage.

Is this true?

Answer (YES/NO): NO